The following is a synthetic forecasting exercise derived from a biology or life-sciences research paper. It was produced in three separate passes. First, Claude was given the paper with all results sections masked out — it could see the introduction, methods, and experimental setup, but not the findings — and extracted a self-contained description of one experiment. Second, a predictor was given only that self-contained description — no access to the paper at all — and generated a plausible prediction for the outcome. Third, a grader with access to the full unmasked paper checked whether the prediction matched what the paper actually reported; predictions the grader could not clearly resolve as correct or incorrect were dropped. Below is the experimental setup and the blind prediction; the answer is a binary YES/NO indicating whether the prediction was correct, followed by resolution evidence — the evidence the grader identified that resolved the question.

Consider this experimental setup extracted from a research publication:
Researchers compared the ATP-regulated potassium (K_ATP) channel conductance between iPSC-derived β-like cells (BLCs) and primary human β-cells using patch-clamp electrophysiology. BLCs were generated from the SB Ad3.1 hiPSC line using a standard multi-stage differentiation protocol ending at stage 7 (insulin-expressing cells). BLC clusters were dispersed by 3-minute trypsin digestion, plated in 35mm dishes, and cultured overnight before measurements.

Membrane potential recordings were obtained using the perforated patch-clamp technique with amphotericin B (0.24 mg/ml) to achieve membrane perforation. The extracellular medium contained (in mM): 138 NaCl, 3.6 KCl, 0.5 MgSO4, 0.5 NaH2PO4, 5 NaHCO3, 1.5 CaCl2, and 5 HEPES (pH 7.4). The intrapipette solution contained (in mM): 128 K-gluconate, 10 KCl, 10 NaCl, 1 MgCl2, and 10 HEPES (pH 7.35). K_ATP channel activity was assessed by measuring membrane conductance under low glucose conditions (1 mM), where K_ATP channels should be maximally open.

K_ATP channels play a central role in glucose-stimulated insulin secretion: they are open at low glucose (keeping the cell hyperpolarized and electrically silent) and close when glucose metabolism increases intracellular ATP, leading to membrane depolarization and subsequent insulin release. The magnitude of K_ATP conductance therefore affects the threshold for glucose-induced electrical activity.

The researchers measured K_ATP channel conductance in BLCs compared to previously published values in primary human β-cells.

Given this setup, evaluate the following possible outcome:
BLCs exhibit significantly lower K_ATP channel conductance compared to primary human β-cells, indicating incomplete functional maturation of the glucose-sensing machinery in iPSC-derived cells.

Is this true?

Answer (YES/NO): NO